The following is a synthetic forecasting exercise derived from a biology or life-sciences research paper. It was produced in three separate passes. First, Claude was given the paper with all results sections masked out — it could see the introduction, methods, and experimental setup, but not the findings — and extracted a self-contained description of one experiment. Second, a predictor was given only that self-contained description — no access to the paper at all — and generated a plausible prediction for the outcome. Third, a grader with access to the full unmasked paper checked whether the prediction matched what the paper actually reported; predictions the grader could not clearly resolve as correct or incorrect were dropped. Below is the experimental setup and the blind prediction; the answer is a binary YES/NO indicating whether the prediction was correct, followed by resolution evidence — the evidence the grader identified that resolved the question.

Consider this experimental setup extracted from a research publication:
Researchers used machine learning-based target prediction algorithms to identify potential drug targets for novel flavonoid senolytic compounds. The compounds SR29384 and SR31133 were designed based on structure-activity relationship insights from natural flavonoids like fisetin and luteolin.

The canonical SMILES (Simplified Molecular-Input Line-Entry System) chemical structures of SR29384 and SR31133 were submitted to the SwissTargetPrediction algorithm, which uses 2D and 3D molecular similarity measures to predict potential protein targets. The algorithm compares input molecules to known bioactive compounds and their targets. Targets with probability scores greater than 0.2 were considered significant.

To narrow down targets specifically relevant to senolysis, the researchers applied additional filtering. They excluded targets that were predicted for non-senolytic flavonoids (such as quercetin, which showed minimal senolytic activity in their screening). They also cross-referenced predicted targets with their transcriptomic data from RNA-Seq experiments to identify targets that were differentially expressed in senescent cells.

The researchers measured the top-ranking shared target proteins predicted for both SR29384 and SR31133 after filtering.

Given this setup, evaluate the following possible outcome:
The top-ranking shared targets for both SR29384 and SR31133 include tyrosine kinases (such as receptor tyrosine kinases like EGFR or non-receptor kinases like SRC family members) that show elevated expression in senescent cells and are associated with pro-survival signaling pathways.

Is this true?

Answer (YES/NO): NO